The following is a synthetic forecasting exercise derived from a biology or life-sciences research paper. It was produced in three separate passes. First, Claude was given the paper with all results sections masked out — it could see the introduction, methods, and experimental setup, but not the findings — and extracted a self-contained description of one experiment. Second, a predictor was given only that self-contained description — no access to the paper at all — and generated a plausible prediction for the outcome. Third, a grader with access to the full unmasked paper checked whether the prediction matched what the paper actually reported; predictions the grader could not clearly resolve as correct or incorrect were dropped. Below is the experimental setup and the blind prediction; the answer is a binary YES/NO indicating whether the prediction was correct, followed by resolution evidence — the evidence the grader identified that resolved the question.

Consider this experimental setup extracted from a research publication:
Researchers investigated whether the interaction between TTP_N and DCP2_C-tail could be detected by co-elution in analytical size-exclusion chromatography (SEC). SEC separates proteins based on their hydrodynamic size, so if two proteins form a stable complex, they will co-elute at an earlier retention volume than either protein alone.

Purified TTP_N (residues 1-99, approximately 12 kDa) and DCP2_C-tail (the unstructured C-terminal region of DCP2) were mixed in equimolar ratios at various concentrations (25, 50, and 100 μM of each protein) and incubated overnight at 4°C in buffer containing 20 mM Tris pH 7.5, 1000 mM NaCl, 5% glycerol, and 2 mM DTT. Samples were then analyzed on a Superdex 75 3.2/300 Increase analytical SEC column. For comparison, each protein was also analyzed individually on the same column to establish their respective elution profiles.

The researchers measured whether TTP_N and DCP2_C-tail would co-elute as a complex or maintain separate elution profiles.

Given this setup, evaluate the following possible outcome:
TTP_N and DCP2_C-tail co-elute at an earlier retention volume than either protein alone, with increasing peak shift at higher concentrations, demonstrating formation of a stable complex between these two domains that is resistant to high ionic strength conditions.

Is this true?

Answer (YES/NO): NO